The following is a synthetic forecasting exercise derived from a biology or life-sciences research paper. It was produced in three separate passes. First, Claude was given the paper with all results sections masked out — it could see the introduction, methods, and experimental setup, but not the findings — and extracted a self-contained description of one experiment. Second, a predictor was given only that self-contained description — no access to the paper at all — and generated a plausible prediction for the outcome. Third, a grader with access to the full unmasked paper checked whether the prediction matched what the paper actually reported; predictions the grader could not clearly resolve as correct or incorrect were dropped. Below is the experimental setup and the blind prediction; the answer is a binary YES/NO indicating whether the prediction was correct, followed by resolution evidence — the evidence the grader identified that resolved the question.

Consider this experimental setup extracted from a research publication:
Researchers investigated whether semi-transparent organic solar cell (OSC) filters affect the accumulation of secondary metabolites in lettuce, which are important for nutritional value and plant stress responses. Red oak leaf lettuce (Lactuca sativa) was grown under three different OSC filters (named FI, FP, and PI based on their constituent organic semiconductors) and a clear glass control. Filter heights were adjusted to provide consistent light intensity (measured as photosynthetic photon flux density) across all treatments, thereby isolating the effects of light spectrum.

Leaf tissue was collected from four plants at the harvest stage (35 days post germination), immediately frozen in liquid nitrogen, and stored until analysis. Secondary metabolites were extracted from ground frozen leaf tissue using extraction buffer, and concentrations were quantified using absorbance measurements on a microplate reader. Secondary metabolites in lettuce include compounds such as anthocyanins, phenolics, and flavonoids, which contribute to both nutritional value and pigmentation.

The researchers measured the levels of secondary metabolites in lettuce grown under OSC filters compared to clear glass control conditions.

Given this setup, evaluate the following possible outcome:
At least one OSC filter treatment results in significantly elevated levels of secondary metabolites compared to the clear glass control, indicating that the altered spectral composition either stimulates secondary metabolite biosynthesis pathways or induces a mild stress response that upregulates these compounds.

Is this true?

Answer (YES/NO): YES